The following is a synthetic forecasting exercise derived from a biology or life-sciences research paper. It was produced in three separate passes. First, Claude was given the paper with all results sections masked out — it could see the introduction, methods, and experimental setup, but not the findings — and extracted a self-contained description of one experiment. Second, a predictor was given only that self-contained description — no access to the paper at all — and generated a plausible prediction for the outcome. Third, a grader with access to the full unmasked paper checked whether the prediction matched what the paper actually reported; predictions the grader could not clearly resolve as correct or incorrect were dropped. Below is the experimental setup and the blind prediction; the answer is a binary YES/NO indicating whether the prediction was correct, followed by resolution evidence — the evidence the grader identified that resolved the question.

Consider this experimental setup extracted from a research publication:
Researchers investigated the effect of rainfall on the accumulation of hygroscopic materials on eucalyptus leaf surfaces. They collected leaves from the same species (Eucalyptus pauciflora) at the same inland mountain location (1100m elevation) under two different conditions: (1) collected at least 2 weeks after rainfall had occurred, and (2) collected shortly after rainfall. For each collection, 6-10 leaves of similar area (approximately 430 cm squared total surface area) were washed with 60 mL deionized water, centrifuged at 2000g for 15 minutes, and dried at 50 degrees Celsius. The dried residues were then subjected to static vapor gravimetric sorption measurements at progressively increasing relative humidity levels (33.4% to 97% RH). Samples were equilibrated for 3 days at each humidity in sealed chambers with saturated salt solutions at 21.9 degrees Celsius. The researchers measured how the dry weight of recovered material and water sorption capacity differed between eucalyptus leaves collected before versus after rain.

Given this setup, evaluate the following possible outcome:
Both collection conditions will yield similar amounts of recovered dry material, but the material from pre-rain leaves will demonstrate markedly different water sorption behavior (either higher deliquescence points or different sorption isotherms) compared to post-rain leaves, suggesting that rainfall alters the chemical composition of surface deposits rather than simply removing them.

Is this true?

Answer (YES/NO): NO